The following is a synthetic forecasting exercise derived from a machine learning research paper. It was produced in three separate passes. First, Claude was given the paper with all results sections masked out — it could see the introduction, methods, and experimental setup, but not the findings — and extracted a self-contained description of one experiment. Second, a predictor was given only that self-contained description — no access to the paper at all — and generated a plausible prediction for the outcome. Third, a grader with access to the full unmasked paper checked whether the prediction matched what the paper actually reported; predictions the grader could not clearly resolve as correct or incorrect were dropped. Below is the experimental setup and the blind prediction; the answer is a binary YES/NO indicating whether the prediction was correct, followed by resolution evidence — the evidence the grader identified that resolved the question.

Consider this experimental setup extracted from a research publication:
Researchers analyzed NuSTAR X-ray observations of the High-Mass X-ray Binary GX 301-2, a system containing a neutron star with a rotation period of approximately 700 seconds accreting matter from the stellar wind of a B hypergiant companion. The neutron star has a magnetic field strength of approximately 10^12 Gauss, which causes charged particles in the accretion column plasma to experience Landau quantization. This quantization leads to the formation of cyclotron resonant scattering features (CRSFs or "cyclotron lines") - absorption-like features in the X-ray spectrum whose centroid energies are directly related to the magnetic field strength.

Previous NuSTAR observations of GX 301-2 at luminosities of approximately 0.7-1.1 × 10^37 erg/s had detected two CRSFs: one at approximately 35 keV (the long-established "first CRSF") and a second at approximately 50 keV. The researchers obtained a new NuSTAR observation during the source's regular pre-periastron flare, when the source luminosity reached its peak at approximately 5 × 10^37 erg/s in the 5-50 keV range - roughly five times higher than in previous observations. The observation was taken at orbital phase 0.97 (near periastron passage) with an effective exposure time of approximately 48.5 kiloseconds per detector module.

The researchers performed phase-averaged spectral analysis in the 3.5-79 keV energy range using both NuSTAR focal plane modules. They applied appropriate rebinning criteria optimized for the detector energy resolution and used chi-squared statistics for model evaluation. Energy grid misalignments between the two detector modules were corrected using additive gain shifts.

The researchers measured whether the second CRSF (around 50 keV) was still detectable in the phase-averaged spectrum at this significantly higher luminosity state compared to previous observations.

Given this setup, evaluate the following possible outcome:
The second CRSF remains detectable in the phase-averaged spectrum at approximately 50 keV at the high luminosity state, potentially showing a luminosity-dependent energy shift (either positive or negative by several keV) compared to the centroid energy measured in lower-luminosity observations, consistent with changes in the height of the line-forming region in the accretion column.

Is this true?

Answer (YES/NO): NO